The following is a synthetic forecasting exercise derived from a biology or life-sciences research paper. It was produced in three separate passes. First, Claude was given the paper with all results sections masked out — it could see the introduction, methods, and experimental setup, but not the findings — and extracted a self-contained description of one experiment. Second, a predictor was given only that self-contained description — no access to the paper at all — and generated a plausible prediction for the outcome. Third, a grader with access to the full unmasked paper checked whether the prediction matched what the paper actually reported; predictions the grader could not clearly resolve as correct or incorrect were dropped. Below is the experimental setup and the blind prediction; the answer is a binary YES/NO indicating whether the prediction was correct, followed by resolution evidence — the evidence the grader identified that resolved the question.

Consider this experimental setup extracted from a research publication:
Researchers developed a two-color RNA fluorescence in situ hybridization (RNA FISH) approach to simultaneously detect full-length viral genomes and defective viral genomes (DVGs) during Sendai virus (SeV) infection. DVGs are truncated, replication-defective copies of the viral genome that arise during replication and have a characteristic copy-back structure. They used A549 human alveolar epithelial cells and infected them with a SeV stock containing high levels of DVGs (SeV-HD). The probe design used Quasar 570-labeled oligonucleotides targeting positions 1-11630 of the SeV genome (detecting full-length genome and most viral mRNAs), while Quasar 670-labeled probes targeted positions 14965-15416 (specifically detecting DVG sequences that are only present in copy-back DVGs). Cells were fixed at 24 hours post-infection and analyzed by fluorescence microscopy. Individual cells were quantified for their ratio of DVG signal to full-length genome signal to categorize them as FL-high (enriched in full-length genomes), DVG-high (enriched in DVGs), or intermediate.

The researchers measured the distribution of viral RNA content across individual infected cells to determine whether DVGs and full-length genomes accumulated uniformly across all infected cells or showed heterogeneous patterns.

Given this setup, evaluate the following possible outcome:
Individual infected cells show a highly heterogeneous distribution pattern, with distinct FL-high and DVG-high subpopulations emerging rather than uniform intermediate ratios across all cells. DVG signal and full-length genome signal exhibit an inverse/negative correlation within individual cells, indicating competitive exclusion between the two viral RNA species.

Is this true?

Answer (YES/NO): YES